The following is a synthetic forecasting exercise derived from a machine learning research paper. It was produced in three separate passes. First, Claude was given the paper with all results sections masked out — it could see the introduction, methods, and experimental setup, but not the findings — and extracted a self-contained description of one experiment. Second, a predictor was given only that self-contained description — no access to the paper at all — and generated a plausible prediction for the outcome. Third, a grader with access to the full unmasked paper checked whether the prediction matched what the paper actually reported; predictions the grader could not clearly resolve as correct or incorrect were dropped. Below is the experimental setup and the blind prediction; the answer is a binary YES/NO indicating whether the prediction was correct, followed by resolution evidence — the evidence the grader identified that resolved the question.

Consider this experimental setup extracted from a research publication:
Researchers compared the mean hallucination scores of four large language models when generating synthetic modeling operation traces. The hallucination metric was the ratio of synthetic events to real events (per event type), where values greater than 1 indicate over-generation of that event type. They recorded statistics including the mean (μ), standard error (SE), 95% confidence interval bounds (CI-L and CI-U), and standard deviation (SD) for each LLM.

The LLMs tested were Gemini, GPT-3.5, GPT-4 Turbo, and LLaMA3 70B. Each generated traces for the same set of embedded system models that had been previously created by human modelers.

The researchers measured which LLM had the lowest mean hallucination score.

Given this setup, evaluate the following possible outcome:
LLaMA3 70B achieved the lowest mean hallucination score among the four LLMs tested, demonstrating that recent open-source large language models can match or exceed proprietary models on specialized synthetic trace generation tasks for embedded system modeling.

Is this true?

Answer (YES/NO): NO